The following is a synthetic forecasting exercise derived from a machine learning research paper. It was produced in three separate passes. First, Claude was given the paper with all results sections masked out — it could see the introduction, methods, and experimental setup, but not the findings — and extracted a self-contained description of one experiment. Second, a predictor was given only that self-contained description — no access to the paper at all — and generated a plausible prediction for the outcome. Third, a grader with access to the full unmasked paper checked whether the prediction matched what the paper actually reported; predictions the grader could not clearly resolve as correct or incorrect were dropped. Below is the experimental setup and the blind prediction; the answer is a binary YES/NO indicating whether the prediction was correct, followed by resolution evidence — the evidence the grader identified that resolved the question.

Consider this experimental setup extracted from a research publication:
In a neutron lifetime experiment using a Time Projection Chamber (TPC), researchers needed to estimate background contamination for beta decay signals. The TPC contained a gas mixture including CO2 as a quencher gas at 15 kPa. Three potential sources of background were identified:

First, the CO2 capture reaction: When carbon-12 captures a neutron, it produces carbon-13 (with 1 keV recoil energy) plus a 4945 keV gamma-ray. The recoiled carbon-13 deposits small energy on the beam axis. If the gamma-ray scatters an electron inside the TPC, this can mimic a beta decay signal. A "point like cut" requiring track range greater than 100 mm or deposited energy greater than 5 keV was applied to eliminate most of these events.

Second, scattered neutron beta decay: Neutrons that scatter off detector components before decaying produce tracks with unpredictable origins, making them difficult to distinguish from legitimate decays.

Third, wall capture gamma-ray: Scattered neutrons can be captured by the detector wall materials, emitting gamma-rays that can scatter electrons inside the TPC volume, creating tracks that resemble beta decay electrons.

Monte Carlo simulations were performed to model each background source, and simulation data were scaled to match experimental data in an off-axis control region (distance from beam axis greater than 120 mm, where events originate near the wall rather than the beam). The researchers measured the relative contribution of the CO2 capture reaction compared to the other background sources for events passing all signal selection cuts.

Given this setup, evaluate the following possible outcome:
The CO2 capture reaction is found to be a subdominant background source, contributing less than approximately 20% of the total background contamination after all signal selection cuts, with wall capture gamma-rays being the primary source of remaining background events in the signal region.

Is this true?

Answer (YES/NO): YES